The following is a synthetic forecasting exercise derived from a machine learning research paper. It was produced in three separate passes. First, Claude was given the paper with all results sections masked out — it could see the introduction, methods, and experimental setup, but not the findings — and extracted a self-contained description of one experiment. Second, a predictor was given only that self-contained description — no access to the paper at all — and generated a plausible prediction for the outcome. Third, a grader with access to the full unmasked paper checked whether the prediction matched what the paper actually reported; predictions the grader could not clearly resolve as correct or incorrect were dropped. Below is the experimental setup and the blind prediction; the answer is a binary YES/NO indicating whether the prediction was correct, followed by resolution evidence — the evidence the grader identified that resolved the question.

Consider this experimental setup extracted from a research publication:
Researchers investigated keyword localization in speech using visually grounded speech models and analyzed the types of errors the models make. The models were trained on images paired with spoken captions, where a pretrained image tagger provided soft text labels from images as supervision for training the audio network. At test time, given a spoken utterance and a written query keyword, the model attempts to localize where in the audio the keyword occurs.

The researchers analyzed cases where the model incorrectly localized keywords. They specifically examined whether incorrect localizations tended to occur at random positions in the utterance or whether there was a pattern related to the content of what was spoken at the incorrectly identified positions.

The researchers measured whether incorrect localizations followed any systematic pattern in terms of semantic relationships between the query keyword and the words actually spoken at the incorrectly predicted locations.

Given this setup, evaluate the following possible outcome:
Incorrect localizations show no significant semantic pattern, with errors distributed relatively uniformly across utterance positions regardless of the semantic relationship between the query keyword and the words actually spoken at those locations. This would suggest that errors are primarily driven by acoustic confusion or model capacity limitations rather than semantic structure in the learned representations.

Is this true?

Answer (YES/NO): NO